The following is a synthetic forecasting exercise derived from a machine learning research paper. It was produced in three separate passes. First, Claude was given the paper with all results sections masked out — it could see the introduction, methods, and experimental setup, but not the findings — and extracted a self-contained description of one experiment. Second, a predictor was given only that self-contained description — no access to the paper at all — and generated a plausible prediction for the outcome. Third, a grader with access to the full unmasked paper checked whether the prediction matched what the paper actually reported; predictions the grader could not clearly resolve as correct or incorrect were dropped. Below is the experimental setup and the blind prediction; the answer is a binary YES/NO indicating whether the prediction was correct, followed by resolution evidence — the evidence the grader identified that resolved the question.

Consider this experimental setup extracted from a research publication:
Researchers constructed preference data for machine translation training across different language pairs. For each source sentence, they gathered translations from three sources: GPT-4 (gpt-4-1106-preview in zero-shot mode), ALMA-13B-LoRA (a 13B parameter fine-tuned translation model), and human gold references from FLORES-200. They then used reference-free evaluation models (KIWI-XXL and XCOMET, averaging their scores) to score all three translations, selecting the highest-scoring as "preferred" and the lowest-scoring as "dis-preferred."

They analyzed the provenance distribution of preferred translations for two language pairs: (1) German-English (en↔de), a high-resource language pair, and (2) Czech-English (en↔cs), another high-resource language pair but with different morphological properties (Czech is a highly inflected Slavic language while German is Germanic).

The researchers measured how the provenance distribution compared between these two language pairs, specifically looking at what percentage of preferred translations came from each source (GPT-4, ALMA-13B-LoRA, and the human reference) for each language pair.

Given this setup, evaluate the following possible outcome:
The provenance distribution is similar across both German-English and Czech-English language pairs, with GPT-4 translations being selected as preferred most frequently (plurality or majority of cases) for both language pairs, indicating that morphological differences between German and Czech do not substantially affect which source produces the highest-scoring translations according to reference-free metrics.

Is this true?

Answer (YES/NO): NO